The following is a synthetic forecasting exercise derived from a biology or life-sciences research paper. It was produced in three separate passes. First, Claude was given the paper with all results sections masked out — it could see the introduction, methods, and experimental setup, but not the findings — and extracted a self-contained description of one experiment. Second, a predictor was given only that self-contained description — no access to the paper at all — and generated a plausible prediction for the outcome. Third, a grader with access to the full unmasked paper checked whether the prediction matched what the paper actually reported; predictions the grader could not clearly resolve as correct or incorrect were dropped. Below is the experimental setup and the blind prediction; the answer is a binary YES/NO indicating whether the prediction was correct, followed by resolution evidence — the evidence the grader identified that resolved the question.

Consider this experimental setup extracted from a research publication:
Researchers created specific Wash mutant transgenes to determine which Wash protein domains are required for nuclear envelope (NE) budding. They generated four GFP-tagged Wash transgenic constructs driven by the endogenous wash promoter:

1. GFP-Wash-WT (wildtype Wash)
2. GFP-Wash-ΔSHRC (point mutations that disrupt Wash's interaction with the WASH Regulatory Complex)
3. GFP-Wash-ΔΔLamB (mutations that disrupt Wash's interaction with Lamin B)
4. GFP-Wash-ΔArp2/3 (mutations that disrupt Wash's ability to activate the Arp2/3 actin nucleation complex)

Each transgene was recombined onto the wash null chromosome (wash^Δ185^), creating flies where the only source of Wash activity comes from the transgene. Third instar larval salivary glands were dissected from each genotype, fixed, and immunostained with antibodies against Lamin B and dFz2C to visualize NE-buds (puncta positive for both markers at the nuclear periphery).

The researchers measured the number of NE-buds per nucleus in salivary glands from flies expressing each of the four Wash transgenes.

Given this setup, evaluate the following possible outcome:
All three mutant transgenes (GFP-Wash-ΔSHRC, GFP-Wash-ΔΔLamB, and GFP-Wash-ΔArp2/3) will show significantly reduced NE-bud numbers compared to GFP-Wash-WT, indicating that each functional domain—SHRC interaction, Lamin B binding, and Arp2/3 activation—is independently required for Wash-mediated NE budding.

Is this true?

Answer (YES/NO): YES